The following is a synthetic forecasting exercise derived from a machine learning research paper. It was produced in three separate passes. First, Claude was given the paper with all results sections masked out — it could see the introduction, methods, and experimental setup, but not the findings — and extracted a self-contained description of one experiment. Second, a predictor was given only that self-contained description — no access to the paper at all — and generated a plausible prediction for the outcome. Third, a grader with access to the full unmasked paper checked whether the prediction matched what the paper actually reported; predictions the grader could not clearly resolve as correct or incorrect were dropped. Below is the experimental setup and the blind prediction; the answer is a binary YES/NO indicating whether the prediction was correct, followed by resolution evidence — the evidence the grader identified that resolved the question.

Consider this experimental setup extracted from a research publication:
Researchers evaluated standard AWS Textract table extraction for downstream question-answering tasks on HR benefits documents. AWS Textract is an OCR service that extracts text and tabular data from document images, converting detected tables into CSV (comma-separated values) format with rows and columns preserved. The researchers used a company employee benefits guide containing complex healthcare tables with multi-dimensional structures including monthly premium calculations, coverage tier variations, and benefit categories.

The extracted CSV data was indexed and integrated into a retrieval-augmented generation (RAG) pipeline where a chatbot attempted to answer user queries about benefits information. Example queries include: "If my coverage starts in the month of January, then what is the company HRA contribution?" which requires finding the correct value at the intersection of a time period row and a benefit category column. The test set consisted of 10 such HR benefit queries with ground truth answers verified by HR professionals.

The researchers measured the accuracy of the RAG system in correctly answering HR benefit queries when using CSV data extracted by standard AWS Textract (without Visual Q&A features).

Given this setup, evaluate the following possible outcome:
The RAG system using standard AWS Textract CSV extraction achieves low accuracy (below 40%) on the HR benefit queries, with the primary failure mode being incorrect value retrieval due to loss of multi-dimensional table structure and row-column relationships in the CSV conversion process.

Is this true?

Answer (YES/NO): NO